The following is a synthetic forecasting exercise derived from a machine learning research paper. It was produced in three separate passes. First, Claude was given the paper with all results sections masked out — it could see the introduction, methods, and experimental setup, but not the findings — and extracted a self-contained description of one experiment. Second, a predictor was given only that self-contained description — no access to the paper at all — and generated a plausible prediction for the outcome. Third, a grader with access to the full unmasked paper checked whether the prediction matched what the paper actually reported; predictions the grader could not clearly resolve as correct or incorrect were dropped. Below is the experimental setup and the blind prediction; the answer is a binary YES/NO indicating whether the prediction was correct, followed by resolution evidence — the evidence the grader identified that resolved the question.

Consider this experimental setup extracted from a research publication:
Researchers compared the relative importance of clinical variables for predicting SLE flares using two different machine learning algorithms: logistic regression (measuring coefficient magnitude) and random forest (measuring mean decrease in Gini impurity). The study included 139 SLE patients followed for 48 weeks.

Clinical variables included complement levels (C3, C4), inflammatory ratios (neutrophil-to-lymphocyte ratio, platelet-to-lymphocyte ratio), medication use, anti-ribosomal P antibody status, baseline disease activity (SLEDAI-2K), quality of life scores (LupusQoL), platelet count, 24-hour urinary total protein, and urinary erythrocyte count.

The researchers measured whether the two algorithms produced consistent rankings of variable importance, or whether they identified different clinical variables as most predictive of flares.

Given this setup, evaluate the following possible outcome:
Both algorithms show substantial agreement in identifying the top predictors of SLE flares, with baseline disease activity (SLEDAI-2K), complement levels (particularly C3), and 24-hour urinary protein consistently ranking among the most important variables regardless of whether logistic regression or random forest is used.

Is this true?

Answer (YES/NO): NO